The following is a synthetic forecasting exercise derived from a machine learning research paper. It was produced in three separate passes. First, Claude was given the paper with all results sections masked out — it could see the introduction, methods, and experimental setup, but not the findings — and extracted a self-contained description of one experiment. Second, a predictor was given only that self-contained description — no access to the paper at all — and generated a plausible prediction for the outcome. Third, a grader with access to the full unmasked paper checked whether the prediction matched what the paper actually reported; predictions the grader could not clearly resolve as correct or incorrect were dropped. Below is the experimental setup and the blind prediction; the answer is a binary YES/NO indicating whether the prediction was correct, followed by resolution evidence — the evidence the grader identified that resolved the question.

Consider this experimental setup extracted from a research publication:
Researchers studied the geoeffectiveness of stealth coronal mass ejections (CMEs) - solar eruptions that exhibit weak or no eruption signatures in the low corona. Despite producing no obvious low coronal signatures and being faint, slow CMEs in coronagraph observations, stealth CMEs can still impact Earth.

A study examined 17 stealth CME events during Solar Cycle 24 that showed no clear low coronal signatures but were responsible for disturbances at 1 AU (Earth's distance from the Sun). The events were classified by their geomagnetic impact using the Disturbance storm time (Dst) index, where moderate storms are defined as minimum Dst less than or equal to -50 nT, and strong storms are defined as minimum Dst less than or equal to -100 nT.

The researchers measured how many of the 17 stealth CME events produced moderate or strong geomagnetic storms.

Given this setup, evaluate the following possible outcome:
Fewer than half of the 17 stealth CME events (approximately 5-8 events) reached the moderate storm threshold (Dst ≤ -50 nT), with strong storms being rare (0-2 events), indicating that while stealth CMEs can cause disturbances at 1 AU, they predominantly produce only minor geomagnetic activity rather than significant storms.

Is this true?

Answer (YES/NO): NO